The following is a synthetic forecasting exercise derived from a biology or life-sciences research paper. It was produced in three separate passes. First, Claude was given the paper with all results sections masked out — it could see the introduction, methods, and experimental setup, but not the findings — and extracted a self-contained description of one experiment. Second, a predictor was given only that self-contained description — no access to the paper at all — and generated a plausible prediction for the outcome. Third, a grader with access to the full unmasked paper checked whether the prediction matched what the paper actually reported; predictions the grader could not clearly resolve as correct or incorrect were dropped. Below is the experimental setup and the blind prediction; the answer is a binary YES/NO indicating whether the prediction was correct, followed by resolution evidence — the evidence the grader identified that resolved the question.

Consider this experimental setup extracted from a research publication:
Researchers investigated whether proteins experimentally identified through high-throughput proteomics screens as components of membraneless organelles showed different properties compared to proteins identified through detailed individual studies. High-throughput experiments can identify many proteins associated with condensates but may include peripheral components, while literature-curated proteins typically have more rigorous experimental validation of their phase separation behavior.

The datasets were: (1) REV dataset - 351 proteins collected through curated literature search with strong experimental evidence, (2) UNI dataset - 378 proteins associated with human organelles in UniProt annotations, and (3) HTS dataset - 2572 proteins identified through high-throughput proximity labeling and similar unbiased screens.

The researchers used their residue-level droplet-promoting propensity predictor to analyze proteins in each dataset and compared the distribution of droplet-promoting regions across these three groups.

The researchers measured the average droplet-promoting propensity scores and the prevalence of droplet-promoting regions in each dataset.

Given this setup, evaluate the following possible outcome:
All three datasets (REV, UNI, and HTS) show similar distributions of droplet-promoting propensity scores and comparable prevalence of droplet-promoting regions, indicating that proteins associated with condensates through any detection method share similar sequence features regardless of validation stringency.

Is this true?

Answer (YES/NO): NO